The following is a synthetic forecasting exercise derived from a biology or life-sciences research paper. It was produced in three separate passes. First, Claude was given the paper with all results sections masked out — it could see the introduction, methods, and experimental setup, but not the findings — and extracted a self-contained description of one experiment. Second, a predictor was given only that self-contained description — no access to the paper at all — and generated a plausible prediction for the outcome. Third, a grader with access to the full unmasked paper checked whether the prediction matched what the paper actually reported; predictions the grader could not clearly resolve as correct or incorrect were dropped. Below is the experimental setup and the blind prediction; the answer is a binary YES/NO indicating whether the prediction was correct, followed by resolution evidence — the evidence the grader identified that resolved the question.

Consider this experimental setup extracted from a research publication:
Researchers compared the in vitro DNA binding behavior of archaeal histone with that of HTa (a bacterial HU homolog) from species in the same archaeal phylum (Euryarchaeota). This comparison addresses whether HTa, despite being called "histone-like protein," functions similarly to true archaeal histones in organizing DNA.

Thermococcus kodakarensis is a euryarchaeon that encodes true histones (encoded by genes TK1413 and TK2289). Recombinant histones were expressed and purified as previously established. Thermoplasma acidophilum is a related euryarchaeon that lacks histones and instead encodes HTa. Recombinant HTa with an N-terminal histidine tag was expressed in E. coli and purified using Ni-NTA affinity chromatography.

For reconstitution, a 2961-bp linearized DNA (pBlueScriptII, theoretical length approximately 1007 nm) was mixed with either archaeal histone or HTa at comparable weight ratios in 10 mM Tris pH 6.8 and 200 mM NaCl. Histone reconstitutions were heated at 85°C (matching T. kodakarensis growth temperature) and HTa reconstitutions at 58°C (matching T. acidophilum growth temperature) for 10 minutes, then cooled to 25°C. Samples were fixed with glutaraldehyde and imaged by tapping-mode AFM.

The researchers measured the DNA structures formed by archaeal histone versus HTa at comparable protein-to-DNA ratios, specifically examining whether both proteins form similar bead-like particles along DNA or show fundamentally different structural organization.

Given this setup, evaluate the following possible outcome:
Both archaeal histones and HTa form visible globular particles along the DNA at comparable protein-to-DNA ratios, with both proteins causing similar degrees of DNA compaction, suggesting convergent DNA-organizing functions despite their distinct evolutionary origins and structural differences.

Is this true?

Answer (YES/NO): YES